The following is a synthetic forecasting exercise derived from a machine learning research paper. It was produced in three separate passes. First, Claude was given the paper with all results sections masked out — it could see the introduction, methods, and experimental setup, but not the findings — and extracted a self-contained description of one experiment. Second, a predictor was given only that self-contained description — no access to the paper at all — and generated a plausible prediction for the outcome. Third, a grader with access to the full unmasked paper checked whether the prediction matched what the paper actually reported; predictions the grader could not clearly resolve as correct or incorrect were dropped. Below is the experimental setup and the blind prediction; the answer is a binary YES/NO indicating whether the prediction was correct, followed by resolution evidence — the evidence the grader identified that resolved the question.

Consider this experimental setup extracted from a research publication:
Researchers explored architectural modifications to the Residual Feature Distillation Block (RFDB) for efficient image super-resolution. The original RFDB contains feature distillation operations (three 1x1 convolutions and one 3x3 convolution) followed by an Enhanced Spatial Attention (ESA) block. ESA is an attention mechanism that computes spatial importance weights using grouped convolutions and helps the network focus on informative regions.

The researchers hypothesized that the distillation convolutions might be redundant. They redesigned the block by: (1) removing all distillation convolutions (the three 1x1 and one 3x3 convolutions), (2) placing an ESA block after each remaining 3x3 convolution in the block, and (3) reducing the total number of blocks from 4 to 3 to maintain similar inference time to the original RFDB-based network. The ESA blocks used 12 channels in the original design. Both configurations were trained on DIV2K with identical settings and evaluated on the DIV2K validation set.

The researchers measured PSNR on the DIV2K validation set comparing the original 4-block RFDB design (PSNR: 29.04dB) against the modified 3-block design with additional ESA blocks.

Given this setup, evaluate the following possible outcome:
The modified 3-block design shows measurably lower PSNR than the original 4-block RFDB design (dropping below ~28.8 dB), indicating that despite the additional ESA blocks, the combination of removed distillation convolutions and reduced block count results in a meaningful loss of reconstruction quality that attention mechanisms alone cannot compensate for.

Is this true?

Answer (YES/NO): NO